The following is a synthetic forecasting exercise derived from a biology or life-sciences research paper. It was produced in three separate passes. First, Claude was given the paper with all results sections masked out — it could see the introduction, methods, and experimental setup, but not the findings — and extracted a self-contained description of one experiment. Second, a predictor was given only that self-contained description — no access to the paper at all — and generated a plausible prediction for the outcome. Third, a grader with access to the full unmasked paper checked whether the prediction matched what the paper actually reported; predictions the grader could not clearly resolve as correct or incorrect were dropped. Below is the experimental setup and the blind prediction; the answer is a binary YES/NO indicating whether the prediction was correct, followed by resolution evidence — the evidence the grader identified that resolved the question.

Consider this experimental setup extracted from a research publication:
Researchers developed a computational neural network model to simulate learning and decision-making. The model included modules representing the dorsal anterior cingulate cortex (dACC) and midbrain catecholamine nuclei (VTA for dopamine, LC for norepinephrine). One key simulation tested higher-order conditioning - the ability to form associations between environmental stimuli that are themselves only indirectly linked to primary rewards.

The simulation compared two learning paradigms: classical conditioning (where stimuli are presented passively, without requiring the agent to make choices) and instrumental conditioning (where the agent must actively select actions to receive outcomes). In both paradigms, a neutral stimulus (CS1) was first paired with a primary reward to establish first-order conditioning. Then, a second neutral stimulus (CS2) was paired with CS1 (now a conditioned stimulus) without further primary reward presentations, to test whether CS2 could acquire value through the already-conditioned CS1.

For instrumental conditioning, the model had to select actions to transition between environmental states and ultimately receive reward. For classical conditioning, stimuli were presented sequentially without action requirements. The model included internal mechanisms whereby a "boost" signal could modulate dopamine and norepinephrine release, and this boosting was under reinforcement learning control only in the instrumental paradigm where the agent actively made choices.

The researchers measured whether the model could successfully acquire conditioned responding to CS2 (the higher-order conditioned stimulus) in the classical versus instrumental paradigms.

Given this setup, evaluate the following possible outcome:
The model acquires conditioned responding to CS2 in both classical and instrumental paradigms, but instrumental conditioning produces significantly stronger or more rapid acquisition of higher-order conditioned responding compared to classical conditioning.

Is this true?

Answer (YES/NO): NO